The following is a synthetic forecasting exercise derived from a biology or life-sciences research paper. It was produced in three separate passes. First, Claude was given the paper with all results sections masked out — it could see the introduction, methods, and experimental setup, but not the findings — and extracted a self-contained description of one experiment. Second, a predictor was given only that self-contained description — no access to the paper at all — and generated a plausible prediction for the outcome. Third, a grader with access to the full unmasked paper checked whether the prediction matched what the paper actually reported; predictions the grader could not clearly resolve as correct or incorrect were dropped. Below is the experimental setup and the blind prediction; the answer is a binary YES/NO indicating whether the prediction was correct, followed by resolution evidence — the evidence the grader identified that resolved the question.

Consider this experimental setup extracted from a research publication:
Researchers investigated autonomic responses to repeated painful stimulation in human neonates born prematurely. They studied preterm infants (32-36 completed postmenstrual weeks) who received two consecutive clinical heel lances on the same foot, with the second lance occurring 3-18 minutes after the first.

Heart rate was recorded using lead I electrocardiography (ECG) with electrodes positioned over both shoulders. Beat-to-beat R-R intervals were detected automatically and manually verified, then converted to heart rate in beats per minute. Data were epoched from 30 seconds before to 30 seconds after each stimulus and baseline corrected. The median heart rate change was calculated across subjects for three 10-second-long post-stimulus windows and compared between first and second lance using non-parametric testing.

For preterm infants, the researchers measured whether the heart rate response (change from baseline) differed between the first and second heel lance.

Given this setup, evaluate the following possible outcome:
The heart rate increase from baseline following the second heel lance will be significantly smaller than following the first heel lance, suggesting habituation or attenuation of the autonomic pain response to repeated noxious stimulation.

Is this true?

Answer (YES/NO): NO